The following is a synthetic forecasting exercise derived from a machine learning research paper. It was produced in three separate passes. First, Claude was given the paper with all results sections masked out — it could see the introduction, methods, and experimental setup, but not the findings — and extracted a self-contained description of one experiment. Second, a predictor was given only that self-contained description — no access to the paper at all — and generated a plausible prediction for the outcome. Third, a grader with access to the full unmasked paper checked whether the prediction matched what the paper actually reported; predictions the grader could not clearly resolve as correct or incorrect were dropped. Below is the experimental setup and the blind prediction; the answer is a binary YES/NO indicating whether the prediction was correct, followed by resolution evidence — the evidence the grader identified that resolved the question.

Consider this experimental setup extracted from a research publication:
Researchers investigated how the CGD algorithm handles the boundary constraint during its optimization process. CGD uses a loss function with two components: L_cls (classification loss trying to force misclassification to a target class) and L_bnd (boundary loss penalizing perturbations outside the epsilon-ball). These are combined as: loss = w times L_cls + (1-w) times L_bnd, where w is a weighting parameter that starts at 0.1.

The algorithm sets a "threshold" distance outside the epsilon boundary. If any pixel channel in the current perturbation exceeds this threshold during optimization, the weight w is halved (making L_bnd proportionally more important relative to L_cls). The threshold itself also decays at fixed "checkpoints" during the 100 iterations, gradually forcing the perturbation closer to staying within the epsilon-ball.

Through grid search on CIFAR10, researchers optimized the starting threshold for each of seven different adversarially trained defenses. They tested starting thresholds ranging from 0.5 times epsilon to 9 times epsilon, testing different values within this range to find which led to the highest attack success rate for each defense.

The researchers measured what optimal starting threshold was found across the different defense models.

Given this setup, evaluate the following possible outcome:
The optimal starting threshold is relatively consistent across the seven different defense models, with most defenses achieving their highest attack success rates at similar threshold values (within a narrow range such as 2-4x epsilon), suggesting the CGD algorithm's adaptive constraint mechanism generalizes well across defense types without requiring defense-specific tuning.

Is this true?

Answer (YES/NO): NO